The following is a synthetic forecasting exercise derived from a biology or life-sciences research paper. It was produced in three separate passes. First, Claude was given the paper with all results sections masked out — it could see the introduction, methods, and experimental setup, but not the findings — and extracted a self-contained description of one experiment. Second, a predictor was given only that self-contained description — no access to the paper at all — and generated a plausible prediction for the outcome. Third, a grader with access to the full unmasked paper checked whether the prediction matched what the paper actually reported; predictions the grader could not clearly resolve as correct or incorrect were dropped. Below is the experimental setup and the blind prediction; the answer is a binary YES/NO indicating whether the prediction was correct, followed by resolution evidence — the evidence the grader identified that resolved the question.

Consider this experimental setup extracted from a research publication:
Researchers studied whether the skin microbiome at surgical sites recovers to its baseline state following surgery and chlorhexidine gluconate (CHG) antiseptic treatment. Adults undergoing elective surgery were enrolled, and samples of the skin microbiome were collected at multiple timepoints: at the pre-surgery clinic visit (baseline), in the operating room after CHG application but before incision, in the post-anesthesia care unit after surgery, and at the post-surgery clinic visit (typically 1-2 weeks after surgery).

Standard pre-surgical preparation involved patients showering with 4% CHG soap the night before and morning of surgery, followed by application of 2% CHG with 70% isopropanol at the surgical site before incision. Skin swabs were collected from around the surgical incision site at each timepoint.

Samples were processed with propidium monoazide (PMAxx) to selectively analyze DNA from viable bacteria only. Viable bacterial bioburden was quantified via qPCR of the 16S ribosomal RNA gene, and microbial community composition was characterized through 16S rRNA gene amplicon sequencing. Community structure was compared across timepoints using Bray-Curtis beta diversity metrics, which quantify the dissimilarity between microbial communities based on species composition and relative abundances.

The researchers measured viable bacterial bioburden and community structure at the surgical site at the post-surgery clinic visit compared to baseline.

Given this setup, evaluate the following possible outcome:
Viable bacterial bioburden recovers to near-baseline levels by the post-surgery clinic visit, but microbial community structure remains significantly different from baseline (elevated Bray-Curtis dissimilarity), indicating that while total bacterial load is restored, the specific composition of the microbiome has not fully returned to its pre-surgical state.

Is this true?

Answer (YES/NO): NO